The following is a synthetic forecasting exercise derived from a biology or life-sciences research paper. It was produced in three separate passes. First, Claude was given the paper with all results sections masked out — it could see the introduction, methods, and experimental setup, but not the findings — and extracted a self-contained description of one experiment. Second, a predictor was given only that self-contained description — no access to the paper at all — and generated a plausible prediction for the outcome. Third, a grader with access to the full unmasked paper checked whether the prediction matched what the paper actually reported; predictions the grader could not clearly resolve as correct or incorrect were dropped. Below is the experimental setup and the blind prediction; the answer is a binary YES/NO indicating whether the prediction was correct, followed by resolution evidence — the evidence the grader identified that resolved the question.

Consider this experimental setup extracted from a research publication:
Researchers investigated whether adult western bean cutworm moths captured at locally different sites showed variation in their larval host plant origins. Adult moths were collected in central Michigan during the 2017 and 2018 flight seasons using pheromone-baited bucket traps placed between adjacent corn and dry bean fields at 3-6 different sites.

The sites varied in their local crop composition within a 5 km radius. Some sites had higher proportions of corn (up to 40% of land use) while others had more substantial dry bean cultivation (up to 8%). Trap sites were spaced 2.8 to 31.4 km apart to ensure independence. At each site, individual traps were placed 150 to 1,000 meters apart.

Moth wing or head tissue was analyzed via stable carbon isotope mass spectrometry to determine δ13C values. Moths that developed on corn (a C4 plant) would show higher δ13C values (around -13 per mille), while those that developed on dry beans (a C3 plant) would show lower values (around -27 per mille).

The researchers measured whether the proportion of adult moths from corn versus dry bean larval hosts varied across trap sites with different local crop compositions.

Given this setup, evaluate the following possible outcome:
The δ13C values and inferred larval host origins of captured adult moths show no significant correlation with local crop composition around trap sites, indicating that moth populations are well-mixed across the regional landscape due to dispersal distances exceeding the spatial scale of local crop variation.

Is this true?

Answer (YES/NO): YES